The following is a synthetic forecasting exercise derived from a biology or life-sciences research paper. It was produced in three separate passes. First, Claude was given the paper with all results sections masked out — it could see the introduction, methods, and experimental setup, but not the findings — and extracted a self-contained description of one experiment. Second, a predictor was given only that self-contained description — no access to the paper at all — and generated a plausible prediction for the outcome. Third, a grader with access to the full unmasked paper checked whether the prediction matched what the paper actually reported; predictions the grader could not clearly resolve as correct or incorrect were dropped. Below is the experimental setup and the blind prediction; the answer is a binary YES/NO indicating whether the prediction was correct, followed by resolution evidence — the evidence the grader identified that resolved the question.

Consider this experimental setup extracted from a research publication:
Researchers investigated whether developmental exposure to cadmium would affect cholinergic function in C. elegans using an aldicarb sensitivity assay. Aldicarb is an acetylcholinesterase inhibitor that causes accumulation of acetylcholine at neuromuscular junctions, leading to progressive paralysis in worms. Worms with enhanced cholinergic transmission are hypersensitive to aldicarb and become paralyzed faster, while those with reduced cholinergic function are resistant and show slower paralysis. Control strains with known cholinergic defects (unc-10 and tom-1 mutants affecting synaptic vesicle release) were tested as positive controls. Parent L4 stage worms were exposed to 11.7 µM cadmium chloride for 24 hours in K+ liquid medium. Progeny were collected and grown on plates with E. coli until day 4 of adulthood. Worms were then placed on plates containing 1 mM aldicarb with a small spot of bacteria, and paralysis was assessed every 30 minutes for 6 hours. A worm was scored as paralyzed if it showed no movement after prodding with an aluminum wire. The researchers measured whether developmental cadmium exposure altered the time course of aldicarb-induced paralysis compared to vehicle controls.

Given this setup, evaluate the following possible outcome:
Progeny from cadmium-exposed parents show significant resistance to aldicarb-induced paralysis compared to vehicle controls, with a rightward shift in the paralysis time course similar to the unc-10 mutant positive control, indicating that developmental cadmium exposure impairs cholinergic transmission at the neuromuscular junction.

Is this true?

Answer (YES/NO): NO